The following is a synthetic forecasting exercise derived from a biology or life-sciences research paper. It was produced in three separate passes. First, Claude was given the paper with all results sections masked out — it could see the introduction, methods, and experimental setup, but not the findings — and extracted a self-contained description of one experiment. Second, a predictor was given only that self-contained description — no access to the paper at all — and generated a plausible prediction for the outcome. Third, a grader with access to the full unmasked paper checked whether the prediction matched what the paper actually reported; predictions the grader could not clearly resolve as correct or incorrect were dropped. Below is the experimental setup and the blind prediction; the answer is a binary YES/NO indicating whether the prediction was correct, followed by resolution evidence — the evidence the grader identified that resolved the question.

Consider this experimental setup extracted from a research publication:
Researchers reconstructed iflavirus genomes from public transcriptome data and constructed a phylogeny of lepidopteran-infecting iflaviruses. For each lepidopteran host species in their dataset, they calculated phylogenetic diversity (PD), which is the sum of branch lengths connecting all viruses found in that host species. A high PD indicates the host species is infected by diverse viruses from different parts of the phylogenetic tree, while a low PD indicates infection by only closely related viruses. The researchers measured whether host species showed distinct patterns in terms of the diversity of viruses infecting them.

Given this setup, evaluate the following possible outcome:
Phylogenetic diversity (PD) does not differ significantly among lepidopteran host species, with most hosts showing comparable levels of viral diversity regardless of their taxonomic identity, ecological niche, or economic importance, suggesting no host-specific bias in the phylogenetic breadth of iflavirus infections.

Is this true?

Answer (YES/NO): NO